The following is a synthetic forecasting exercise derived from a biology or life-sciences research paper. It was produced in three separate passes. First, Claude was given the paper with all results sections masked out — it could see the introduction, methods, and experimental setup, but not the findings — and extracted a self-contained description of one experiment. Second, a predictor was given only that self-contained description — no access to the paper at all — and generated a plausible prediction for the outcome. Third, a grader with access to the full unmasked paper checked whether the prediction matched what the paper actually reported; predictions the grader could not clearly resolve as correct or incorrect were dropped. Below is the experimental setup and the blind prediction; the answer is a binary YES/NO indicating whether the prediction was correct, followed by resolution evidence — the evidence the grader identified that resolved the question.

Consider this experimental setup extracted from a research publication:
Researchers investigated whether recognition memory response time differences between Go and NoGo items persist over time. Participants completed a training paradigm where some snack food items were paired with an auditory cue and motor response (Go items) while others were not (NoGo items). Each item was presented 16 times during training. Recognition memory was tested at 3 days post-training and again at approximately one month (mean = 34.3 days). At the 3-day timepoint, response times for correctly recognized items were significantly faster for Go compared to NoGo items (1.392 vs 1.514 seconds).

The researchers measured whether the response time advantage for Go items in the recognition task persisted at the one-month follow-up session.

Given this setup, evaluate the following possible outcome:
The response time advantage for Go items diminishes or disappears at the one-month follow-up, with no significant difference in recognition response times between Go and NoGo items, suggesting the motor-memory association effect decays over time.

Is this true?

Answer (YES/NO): YES